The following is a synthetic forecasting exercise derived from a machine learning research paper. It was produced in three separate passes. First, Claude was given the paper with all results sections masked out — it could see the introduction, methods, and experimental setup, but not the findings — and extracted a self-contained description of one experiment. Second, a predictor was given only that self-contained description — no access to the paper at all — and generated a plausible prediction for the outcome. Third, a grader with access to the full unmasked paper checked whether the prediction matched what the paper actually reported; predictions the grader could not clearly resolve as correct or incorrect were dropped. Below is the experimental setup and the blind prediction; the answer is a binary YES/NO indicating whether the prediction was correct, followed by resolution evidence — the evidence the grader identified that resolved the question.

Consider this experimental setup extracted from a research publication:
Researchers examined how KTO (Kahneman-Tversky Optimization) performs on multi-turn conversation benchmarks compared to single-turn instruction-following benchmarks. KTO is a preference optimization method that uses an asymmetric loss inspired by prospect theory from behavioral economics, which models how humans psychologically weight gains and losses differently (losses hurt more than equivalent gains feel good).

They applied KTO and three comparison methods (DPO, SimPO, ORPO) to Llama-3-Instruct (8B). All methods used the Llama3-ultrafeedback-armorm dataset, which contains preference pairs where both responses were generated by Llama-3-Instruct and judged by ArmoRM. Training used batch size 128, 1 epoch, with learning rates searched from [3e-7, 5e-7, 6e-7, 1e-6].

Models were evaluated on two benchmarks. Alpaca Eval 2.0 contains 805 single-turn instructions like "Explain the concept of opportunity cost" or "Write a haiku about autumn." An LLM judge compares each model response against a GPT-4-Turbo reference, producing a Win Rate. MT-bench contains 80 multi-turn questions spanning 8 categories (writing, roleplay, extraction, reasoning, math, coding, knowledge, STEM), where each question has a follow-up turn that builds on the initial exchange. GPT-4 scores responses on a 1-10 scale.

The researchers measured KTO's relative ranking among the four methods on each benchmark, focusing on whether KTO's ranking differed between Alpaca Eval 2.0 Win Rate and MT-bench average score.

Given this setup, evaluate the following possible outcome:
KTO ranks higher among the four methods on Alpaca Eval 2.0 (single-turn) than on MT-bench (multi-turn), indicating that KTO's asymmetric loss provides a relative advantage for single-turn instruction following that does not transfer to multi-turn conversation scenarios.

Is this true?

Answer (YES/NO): NO